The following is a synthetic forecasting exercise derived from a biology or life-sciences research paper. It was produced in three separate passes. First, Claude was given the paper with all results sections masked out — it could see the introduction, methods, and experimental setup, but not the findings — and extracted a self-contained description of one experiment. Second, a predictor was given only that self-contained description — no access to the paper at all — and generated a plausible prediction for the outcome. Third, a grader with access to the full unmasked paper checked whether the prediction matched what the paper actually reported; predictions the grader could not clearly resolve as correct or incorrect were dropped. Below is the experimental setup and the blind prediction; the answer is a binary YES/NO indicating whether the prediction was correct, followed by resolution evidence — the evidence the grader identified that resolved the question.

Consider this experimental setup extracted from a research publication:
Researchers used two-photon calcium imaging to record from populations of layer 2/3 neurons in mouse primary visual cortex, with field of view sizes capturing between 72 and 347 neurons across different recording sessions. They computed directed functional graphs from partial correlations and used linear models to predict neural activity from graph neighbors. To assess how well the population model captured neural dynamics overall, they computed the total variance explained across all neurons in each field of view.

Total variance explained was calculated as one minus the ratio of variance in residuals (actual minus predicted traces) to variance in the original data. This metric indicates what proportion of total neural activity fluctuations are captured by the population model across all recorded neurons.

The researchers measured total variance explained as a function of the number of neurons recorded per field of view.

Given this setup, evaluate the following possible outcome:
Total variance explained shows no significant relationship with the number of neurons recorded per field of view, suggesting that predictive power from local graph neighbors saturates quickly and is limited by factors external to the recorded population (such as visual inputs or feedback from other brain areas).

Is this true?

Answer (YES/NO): NO